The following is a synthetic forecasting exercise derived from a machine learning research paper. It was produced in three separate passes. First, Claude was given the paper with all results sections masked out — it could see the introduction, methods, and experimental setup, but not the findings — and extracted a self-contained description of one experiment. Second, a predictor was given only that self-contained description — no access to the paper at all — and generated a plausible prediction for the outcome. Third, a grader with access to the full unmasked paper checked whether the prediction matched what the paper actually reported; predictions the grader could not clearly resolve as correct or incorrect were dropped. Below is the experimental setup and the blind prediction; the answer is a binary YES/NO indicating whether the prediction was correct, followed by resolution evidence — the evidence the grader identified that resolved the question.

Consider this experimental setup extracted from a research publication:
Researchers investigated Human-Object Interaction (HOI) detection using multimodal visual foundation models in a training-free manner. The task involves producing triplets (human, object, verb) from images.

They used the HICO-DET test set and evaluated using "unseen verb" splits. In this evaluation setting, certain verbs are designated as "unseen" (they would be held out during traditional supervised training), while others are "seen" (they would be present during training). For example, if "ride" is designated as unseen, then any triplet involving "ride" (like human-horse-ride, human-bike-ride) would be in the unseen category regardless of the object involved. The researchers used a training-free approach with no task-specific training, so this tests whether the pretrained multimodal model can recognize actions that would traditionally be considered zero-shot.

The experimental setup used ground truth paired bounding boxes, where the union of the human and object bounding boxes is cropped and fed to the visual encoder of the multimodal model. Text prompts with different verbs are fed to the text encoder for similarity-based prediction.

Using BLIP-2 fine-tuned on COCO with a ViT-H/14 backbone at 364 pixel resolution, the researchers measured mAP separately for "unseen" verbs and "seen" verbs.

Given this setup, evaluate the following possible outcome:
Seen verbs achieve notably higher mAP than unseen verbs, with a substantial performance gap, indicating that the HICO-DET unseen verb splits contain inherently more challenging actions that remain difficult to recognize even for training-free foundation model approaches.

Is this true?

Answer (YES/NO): NO